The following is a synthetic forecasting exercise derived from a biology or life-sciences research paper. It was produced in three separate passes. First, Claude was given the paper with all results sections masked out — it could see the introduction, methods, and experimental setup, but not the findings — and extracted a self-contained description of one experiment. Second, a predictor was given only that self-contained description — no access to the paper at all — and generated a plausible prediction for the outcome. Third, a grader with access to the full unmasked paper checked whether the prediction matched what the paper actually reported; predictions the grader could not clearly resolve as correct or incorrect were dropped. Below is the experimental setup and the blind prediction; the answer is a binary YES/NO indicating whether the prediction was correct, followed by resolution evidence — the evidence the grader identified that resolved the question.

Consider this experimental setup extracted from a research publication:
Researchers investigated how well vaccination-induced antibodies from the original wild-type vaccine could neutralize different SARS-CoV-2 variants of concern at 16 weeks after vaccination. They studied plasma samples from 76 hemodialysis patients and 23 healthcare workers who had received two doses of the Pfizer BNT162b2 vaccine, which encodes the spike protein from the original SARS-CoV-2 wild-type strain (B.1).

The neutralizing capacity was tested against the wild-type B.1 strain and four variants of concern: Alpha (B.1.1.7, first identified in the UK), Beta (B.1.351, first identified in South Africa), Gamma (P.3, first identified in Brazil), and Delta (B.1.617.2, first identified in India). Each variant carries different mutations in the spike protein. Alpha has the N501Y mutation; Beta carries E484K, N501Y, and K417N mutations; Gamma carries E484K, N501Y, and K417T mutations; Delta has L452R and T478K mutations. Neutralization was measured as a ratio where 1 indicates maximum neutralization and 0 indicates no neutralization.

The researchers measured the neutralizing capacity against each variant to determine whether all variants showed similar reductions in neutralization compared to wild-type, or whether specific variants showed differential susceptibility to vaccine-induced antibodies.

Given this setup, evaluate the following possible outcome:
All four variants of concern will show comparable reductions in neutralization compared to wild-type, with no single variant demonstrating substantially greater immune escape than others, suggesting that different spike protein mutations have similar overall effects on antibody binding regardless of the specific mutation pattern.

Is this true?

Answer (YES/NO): NO